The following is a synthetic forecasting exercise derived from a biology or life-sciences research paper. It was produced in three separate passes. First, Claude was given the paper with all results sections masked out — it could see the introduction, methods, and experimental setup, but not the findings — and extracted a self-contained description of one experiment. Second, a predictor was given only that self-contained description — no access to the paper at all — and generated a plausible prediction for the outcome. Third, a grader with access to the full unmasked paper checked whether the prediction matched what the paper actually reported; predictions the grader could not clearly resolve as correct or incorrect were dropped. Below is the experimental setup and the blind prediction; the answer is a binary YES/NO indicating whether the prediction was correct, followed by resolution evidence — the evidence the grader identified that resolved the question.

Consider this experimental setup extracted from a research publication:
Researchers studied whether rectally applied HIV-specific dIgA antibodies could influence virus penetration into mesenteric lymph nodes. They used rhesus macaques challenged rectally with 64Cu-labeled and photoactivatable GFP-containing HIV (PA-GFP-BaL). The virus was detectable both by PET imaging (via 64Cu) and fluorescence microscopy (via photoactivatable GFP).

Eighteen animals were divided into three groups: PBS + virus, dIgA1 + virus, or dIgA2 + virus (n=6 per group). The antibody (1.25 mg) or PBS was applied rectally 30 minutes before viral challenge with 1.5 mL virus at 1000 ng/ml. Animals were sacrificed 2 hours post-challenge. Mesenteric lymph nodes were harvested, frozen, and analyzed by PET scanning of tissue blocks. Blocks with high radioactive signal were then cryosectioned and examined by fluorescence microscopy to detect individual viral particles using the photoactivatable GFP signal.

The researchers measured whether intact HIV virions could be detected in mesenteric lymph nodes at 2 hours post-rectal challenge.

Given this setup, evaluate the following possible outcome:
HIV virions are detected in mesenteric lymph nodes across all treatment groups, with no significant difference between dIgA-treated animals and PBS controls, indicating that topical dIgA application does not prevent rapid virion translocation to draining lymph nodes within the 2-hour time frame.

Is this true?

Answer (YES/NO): NO